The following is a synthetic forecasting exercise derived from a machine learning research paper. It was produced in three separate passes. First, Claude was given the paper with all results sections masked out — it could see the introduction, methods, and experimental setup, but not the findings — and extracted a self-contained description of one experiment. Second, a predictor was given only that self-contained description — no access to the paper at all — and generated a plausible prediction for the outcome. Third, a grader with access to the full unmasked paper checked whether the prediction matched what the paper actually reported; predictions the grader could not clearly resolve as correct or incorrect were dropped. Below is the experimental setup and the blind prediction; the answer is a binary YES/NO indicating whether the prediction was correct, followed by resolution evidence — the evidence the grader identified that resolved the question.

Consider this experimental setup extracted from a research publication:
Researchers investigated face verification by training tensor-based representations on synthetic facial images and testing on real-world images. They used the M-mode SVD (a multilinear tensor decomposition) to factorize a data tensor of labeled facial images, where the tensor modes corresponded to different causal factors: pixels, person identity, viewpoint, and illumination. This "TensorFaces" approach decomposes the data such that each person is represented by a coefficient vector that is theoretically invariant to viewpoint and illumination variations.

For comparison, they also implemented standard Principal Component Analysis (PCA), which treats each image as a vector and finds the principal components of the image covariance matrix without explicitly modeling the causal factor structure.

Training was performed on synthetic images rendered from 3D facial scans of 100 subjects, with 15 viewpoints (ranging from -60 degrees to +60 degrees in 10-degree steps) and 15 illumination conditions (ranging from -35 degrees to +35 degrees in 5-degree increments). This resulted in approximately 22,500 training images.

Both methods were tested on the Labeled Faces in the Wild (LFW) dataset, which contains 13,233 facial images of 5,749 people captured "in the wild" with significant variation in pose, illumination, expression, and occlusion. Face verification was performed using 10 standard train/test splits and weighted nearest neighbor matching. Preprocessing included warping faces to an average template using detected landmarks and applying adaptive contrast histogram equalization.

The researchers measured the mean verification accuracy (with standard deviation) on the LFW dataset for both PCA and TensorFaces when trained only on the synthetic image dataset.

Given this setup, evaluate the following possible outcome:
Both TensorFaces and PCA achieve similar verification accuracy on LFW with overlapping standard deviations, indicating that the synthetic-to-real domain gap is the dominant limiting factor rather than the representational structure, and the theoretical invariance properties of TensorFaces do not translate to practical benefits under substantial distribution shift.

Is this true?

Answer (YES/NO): NO